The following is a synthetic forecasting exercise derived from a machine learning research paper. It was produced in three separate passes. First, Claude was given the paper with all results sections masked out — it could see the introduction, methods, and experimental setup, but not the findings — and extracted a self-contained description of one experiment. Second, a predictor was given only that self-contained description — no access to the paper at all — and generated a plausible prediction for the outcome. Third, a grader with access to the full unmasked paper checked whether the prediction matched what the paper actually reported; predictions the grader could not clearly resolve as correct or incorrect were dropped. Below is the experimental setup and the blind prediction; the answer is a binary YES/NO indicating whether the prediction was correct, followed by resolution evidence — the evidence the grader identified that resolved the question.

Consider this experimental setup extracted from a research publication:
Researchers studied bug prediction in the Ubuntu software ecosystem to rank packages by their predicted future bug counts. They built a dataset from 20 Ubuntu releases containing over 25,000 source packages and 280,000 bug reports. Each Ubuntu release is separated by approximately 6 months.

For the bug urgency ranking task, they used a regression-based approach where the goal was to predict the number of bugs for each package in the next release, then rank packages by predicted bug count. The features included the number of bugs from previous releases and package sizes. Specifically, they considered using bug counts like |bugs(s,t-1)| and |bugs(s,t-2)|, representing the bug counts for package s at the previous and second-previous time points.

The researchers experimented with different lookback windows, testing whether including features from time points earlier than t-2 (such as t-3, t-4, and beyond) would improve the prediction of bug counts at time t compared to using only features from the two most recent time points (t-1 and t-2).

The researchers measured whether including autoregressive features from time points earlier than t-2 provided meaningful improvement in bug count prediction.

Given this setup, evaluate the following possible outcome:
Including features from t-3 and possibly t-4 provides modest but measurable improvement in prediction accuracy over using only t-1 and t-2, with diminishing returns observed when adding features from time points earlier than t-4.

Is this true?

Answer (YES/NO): NO